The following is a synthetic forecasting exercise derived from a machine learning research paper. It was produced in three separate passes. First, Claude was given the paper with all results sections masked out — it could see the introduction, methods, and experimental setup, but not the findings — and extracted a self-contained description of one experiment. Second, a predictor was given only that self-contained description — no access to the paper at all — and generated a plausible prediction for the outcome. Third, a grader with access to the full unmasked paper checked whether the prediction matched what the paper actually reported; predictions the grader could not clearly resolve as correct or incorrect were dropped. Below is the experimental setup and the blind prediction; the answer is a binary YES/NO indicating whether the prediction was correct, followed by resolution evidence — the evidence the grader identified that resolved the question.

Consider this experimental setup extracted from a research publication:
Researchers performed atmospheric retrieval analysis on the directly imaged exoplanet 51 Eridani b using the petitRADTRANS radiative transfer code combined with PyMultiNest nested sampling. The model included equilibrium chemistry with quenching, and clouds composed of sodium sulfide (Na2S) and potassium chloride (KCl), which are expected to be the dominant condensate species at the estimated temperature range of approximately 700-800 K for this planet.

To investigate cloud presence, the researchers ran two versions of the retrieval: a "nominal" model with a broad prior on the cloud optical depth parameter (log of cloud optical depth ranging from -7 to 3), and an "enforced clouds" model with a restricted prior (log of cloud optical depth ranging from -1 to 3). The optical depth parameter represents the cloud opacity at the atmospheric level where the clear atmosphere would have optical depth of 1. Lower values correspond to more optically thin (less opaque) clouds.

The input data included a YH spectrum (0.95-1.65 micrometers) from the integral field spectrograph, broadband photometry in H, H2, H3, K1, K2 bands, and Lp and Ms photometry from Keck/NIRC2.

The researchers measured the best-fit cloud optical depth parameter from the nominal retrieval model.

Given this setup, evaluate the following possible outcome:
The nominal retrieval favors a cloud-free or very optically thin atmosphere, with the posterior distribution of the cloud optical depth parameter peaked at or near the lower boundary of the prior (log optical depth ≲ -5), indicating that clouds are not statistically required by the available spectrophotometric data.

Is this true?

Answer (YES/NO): YES